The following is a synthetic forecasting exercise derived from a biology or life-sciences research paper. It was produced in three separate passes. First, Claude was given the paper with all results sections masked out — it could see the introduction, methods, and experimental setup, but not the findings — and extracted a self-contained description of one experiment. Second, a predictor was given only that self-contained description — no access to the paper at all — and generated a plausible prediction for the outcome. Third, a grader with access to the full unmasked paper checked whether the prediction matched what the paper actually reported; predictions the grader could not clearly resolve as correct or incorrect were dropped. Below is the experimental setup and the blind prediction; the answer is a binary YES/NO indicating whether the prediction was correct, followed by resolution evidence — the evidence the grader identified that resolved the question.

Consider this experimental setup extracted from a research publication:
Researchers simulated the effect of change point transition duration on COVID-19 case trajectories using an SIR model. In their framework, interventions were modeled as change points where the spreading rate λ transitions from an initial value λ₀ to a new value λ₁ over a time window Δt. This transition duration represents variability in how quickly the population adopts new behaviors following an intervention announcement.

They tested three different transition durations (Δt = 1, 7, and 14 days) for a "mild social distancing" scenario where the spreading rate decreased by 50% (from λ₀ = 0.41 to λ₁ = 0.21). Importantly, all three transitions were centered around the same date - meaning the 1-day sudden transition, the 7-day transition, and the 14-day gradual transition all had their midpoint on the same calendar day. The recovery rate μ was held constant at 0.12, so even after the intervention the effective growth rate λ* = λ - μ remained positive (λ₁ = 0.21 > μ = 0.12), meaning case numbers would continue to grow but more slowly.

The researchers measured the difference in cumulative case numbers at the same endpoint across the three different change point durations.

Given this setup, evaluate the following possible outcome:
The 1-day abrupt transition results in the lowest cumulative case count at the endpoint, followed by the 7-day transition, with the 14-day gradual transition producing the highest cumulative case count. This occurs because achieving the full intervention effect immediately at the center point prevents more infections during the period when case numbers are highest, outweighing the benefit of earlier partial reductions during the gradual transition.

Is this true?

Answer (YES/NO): NO